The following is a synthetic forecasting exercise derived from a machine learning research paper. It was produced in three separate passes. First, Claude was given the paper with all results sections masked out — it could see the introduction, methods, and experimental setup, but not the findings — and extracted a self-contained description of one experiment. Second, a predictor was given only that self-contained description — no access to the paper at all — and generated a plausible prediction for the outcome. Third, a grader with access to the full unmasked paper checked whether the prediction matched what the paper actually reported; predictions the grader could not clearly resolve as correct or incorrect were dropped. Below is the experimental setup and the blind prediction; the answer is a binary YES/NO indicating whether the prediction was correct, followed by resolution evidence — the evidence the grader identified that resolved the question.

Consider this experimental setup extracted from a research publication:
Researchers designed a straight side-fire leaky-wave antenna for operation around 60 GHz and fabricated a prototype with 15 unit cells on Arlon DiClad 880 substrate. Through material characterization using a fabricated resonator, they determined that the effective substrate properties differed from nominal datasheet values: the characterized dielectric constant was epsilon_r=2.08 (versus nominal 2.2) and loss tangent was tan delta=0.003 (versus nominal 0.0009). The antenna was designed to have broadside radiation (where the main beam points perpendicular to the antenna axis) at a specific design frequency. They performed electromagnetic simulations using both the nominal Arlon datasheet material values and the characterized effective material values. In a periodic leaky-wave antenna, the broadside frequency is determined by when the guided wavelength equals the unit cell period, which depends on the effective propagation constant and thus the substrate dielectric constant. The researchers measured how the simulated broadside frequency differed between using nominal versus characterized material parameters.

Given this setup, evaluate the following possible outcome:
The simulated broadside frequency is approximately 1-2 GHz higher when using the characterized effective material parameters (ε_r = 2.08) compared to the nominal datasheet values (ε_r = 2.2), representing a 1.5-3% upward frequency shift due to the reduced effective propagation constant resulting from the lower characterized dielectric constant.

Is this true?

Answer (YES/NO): YES